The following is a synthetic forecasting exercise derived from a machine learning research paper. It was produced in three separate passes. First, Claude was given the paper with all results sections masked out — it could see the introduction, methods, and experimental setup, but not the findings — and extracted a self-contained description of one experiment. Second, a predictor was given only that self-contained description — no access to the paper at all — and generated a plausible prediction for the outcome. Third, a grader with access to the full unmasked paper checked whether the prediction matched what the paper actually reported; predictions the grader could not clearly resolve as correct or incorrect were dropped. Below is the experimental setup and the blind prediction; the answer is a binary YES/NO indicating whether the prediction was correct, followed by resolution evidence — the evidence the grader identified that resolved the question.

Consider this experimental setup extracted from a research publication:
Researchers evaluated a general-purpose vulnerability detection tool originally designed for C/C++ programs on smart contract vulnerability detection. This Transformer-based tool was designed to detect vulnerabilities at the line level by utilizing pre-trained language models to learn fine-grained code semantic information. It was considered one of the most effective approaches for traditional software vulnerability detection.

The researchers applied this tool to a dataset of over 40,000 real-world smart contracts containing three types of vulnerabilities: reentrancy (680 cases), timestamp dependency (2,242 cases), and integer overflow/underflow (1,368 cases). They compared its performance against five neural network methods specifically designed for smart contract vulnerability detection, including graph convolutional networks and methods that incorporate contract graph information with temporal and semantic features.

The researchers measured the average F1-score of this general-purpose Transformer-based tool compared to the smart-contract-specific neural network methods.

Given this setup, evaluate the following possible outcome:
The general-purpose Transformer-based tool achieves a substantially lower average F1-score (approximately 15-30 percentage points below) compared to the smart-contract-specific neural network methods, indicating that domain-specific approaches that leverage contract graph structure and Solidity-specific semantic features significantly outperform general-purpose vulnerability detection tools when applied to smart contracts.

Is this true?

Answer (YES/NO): NO